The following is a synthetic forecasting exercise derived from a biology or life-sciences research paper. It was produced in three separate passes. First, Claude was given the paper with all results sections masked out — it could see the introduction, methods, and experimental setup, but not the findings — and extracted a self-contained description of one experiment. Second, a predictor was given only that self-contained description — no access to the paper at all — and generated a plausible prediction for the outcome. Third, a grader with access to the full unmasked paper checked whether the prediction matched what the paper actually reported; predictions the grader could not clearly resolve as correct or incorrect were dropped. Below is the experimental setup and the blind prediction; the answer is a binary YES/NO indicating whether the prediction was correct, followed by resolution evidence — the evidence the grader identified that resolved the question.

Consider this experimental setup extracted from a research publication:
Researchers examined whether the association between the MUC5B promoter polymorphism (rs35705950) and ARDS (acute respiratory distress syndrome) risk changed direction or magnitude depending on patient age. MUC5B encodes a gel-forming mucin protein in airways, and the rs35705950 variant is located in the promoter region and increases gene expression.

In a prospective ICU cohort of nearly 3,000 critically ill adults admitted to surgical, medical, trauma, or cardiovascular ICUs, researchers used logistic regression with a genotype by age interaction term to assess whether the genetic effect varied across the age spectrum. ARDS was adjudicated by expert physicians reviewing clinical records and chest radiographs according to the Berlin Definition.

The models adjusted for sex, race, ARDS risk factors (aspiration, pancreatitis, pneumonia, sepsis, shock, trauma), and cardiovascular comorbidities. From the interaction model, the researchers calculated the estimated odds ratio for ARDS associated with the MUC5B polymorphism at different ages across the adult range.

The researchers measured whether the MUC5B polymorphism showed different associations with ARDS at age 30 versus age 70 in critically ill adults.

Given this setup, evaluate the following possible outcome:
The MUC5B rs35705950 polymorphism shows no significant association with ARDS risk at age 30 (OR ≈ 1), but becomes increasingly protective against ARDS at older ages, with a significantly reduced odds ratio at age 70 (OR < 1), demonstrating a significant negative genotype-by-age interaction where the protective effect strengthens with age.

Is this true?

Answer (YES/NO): NO